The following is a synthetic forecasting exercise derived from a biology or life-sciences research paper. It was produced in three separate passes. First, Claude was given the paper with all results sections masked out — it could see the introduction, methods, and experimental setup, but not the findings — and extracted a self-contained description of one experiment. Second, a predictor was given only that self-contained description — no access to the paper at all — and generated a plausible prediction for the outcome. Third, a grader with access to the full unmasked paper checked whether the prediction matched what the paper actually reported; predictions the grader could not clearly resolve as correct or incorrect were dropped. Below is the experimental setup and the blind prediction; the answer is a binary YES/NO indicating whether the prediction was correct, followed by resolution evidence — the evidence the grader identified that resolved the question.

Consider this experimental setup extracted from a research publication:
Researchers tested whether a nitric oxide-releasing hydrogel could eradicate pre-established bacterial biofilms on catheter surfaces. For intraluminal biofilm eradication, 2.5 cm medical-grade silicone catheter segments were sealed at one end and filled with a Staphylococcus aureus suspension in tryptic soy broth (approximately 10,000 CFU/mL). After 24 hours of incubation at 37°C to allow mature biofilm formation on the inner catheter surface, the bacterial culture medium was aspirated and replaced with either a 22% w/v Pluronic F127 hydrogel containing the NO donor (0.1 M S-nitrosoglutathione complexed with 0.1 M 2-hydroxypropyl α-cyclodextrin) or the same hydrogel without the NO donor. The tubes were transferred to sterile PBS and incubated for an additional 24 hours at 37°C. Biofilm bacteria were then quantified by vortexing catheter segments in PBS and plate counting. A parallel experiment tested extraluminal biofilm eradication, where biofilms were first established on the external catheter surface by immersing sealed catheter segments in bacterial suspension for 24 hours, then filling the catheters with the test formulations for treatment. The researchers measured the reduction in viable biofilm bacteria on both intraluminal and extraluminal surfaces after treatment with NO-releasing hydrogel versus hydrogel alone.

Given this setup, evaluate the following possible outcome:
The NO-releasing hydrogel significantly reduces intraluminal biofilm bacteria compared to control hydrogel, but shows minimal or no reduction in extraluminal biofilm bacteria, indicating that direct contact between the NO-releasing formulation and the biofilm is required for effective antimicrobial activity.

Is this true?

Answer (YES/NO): NO